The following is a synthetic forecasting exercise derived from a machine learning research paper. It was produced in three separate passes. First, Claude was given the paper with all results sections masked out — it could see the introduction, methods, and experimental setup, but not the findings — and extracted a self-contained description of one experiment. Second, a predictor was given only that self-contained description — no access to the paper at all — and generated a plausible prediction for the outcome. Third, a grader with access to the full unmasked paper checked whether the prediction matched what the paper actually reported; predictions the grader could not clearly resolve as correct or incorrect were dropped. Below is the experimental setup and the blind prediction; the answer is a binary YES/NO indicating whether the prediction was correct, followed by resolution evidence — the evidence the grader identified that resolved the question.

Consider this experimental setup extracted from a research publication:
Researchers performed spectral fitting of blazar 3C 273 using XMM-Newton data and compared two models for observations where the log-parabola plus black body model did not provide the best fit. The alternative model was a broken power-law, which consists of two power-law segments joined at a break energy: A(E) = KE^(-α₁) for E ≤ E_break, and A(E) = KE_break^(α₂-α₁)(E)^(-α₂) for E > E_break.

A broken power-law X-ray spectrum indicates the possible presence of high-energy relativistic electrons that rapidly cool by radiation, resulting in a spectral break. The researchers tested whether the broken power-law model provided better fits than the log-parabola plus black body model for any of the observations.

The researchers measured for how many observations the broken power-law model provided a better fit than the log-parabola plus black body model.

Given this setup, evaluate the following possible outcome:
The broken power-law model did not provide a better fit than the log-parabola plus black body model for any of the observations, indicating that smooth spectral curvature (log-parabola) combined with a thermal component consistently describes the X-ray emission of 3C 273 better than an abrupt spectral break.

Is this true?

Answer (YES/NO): NO